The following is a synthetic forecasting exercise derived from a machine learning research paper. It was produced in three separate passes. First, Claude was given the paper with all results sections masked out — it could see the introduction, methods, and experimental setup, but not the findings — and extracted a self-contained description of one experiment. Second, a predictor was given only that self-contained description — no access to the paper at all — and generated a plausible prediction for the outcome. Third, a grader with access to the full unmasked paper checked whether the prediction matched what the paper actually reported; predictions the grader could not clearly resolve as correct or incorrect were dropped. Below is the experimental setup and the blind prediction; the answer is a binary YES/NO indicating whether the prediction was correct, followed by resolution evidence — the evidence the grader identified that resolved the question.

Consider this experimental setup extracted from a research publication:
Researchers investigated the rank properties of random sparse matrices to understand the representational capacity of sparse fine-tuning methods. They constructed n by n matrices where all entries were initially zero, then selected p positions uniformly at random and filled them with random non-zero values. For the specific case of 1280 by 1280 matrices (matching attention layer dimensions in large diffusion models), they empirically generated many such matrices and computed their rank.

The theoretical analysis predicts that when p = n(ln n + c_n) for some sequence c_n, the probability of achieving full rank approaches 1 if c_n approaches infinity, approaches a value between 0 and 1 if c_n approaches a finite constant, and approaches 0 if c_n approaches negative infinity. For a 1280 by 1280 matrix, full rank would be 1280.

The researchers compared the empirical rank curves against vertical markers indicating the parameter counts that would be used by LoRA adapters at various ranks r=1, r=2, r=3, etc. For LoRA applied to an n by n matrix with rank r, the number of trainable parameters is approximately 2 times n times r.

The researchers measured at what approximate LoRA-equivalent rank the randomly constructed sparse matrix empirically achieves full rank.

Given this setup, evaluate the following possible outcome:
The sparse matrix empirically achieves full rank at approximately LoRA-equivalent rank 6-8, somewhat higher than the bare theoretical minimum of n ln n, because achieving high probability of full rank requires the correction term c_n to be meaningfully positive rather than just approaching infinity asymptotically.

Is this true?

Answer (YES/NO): NO